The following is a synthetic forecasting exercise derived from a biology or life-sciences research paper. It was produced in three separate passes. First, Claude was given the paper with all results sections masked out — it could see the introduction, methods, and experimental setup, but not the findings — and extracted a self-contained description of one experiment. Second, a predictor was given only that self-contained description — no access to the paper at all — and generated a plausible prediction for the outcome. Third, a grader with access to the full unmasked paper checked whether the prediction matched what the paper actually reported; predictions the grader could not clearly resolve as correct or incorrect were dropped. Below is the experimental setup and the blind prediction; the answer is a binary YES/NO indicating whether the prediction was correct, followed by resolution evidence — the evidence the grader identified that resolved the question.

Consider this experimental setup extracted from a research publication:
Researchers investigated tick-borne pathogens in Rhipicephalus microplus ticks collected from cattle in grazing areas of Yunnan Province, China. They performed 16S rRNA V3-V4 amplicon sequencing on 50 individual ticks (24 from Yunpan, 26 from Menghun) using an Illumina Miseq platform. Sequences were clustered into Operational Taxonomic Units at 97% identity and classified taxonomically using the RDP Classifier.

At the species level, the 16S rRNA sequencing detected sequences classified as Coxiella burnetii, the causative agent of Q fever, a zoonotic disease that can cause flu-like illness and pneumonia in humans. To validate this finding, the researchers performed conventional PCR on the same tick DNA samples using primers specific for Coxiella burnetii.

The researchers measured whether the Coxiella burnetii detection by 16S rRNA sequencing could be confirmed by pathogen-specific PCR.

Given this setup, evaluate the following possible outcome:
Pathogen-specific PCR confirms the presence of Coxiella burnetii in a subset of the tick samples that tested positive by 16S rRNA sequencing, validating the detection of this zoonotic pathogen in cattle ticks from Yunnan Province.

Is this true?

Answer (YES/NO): NO